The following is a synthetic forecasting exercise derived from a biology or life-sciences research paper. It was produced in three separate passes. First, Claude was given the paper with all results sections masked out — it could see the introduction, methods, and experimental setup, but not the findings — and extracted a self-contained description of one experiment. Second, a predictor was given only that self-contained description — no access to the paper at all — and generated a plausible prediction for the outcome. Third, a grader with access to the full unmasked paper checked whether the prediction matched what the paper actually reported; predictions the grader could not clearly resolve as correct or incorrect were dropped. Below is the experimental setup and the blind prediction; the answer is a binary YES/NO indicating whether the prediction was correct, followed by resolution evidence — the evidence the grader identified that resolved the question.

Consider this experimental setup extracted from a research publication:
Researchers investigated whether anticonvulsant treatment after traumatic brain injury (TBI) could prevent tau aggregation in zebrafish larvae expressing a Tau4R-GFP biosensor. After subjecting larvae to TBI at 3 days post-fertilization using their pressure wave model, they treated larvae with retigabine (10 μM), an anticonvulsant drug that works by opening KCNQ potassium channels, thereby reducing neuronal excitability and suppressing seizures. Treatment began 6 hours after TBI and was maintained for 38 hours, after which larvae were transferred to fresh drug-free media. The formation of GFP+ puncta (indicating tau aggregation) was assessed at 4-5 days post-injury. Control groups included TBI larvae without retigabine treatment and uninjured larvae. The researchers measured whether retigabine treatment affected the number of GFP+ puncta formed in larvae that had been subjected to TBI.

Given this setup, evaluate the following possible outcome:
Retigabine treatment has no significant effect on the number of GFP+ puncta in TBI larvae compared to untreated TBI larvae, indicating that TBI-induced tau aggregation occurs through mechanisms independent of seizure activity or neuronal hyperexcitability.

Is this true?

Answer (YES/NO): NO